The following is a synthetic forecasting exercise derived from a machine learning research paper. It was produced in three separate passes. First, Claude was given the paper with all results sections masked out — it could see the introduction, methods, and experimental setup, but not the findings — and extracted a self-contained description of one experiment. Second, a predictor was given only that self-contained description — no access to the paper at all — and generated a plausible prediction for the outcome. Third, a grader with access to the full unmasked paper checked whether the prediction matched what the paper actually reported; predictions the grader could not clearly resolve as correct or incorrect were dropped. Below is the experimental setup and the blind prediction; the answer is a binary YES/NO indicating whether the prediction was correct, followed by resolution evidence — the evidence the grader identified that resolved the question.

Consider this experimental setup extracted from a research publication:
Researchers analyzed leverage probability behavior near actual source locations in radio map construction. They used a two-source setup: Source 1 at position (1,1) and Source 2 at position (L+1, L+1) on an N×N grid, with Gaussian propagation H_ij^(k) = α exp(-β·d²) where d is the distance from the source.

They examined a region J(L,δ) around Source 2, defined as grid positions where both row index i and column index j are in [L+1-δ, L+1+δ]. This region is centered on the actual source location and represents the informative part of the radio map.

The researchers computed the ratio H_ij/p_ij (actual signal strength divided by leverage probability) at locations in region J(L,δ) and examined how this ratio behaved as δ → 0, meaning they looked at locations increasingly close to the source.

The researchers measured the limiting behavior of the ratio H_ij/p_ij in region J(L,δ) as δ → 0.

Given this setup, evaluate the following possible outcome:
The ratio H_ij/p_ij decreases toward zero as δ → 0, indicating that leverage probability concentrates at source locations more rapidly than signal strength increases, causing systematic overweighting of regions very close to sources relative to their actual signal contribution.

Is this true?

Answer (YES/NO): NO